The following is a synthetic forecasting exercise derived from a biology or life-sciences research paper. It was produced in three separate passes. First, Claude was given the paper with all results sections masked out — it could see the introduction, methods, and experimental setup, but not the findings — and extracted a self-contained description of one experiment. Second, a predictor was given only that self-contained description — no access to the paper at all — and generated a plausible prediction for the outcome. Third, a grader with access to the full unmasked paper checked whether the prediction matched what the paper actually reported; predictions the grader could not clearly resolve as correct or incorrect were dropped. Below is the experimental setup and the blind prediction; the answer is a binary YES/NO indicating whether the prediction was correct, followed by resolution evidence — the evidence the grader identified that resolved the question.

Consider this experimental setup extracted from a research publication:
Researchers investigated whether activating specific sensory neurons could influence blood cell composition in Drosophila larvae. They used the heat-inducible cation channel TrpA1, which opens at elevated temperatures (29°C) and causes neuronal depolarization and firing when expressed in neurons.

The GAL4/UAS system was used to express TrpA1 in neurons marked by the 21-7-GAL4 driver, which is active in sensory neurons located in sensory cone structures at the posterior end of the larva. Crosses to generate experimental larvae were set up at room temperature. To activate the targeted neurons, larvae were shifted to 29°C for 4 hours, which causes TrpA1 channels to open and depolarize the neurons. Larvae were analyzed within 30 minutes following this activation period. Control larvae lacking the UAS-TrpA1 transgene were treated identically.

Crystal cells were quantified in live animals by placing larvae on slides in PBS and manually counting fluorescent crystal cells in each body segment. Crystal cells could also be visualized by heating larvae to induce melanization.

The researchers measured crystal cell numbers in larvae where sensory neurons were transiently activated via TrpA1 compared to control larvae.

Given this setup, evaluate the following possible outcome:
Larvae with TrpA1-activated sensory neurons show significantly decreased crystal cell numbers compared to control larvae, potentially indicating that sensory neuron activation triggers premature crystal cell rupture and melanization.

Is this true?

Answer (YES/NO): NO